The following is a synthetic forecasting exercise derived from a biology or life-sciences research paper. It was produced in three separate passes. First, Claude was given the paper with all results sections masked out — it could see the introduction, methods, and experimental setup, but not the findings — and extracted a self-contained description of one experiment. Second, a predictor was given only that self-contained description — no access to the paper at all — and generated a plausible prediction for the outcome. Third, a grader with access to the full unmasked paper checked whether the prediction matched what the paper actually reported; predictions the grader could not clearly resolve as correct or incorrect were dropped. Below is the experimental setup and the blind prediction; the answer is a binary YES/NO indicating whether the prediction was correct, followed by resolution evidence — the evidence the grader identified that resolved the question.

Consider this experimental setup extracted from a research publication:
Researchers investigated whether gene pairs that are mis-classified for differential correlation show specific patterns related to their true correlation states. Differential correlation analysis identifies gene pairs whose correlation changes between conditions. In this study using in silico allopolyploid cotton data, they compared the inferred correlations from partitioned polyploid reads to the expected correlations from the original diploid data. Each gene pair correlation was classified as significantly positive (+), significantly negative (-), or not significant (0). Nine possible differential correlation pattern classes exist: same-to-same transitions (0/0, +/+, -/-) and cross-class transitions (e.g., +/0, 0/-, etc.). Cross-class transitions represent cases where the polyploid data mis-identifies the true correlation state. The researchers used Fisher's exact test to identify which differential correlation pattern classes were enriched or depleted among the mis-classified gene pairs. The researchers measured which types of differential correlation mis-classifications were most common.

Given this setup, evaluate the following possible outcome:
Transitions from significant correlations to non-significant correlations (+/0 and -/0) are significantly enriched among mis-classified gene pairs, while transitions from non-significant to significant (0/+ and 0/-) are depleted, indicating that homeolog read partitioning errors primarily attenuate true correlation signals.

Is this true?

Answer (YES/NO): NO